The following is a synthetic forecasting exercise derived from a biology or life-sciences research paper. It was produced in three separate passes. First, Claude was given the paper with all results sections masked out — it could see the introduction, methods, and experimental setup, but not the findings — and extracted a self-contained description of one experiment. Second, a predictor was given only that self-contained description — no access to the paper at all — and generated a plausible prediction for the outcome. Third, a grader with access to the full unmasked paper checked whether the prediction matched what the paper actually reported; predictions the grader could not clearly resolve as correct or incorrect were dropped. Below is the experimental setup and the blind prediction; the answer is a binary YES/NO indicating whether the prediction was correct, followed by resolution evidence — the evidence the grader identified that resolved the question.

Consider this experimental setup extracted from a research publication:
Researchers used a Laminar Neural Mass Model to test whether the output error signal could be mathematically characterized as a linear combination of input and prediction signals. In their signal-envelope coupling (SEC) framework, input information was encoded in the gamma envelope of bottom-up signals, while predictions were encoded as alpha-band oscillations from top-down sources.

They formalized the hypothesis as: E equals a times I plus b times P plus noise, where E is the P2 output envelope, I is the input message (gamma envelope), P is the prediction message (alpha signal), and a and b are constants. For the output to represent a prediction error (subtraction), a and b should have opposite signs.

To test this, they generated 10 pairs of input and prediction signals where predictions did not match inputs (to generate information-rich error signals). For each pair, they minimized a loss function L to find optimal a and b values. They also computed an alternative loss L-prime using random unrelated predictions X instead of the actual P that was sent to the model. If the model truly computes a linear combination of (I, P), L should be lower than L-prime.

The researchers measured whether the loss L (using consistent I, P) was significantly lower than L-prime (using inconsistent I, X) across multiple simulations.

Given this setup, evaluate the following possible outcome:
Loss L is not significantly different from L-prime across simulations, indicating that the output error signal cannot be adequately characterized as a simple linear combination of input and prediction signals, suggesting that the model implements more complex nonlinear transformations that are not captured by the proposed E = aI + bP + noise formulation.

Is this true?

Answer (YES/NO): NO